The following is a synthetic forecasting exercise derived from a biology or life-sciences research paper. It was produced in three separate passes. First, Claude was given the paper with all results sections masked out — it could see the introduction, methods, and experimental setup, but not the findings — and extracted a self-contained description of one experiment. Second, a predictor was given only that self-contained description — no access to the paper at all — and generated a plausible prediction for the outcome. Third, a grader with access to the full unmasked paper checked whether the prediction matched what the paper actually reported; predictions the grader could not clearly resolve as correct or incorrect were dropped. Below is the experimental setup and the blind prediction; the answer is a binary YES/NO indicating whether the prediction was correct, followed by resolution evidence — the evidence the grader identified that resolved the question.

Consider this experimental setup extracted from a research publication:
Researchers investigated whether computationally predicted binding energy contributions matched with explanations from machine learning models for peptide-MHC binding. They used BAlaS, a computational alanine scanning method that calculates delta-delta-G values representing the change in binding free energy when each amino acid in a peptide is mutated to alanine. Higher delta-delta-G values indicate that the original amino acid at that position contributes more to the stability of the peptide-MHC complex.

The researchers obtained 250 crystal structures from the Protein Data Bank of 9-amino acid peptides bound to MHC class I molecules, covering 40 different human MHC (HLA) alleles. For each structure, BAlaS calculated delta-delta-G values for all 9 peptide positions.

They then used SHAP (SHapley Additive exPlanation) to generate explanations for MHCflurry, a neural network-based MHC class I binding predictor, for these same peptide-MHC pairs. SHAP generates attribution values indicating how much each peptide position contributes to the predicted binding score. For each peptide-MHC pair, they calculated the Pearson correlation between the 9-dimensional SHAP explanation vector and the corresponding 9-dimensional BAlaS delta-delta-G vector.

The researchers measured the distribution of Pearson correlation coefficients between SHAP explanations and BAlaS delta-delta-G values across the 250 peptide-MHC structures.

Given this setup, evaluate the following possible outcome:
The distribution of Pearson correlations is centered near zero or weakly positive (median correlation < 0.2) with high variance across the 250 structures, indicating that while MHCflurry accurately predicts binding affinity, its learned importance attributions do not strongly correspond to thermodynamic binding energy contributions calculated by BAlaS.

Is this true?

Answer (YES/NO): NO